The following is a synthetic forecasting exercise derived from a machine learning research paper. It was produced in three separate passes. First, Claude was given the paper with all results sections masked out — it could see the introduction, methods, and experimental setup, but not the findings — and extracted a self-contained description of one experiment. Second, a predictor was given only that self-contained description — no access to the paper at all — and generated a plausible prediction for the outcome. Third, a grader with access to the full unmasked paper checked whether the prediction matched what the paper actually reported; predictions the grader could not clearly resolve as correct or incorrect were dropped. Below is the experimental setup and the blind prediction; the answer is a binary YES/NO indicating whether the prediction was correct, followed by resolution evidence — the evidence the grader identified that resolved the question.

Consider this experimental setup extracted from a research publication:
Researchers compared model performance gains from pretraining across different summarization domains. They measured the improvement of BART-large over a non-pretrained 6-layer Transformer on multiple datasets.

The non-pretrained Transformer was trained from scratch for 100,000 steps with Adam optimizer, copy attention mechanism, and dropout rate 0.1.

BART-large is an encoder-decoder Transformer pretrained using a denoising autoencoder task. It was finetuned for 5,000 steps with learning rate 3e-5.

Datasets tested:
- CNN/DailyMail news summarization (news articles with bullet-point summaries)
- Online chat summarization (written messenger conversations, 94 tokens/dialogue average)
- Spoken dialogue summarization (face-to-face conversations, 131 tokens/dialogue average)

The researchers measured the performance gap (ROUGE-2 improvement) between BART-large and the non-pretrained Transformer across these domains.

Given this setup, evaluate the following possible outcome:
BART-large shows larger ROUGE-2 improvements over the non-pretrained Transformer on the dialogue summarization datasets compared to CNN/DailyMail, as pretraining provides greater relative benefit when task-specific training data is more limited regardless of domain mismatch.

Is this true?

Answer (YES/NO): NO